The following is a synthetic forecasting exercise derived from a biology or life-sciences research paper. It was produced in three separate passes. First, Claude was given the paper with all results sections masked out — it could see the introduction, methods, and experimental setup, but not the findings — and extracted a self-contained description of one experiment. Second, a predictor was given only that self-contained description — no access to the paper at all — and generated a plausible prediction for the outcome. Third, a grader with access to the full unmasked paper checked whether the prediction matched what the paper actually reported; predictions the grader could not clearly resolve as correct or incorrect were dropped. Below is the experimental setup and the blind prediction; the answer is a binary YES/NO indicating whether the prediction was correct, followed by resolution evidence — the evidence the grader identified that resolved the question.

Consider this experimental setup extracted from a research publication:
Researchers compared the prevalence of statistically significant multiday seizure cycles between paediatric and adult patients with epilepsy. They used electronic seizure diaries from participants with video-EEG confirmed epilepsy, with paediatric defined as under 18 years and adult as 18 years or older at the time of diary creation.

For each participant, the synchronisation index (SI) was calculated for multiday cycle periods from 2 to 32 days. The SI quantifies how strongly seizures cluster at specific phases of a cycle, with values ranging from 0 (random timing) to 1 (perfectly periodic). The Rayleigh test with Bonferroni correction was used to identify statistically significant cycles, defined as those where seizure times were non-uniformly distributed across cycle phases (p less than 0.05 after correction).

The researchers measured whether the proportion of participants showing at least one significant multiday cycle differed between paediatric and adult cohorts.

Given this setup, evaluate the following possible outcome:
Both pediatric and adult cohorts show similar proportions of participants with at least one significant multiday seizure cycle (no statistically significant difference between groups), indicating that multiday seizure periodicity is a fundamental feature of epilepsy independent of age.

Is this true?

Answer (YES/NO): YES